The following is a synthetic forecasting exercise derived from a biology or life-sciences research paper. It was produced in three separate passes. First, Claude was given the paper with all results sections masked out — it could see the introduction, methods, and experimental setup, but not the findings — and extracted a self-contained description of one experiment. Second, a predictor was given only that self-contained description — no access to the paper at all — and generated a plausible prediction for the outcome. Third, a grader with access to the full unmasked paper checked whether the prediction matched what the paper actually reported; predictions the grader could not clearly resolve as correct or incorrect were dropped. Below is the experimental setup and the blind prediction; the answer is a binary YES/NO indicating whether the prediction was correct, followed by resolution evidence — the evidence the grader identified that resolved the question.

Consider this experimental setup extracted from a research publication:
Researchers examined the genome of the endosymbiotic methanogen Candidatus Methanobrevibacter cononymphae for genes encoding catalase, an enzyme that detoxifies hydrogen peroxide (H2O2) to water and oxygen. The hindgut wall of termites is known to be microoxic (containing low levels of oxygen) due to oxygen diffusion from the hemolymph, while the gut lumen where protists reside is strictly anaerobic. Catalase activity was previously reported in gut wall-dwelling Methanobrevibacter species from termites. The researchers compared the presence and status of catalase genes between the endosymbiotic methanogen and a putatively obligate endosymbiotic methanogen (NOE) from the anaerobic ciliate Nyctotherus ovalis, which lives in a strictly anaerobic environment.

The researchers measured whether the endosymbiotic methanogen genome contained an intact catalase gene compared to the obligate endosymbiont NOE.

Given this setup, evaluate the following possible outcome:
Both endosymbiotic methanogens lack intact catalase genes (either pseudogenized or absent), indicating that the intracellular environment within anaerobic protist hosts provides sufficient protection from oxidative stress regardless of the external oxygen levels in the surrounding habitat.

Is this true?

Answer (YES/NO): NO